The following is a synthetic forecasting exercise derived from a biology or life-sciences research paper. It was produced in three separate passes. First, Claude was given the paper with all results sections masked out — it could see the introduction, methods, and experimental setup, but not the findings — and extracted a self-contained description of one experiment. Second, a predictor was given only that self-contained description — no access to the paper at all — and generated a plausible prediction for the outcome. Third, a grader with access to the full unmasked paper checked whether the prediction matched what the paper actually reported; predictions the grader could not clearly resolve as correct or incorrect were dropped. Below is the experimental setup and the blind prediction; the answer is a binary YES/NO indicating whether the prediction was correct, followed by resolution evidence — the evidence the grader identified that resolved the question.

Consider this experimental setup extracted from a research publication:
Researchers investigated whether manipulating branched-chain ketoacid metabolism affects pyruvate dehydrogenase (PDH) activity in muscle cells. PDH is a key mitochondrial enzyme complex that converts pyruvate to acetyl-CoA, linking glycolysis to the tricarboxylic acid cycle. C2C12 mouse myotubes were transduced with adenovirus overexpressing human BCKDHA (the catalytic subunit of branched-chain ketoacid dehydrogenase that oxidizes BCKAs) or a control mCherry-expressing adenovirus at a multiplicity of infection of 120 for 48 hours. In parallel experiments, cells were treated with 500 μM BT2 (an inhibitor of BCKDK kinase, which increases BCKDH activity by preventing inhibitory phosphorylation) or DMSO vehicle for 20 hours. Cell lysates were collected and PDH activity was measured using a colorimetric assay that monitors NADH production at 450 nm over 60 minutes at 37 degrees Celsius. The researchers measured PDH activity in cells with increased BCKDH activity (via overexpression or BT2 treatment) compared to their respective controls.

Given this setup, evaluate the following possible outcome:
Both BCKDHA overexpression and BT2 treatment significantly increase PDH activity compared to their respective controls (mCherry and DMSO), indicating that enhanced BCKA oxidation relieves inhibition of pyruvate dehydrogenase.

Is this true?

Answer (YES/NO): NO